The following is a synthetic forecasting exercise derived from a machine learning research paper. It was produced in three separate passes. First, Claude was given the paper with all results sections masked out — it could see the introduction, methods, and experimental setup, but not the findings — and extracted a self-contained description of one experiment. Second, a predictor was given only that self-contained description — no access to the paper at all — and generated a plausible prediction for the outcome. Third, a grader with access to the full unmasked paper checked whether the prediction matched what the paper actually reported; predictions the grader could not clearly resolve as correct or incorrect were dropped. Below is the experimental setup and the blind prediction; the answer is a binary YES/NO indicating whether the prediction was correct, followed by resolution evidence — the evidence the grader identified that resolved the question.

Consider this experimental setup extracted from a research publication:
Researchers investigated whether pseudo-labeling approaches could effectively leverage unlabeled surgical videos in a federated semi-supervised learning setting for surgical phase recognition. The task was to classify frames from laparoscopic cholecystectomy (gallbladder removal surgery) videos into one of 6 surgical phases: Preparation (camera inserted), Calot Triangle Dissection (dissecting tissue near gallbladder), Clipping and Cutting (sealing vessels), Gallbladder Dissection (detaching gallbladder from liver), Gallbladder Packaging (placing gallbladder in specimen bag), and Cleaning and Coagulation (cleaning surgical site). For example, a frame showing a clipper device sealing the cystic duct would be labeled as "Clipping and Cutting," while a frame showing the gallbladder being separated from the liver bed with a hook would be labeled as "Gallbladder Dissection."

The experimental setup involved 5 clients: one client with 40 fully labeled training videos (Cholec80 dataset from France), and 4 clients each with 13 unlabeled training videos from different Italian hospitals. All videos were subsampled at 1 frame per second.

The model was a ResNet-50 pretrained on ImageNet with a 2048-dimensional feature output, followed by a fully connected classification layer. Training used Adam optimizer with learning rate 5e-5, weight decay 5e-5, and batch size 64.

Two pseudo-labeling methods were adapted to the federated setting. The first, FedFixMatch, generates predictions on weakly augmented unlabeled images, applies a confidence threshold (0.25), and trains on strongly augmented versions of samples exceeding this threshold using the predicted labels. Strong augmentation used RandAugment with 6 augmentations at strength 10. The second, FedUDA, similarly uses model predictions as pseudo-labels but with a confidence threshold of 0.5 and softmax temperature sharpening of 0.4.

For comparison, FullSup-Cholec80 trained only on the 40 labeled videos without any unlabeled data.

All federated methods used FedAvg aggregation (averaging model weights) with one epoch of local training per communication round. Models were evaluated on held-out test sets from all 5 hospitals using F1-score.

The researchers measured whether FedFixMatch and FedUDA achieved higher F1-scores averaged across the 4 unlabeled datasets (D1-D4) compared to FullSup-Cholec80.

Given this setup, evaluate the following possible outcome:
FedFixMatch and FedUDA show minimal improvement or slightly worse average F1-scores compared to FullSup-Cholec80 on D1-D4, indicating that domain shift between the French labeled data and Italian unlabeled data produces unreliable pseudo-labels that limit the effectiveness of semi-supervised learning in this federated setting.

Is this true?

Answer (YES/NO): YES